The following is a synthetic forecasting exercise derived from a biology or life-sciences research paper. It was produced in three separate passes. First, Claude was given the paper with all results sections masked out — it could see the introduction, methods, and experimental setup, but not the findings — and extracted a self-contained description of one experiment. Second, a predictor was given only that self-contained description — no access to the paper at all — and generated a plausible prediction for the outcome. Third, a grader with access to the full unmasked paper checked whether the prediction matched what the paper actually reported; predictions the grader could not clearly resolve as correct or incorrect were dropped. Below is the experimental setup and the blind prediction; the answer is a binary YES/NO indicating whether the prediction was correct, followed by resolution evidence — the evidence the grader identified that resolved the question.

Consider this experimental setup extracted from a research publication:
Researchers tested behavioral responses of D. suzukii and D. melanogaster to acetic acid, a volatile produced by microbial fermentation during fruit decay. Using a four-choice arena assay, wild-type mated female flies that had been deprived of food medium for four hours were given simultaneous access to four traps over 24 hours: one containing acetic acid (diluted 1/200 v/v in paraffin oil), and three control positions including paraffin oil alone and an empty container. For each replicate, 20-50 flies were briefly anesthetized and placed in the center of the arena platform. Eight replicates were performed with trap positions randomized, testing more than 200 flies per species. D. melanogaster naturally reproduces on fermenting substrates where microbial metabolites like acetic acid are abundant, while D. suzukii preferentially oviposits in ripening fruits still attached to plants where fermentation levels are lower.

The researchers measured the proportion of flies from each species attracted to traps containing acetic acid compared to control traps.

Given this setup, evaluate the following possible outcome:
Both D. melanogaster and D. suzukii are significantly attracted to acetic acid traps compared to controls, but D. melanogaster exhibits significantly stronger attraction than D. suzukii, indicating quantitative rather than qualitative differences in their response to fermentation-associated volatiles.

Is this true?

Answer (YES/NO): NO